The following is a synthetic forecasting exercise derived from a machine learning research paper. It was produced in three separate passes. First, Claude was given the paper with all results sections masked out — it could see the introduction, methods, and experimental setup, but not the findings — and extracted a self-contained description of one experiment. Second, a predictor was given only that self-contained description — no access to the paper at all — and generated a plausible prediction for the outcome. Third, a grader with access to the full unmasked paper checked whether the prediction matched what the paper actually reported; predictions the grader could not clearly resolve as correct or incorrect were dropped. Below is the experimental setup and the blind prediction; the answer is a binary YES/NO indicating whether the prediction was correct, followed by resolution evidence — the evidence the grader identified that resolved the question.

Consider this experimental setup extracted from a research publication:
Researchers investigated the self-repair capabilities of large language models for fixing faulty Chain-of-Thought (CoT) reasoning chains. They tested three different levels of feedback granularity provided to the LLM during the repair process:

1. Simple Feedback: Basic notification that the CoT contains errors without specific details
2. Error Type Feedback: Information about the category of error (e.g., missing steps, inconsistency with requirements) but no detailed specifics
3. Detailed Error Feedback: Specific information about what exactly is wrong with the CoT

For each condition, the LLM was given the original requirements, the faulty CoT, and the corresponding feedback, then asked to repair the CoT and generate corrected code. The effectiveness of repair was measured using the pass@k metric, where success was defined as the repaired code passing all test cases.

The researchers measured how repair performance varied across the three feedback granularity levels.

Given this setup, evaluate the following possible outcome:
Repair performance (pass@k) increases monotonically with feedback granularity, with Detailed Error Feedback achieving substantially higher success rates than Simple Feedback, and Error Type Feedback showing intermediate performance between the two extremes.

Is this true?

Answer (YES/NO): NO